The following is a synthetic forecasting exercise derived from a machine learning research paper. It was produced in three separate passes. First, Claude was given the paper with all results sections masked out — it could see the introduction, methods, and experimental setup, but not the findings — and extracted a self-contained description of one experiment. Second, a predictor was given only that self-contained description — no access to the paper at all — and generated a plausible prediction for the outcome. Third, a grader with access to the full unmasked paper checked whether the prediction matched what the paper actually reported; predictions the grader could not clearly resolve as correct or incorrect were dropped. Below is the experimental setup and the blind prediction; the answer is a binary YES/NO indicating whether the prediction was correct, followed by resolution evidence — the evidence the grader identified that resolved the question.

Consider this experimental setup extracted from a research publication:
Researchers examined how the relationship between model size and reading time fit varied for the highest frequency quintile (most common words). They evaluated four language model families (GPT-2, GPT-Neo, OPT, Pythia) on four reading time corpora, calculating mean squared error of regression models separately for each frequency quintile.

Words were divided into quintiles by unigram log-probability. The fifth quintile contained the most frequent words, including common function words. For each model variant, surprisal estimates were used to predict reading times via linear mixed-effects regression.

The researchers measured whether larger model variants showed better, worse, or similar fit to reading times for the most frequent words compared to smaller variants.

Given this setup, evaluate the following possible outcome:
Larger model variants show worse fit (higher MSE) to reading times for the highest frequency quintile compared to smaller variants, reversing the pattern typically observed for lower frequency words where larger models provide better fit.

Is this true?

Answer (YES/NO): NO